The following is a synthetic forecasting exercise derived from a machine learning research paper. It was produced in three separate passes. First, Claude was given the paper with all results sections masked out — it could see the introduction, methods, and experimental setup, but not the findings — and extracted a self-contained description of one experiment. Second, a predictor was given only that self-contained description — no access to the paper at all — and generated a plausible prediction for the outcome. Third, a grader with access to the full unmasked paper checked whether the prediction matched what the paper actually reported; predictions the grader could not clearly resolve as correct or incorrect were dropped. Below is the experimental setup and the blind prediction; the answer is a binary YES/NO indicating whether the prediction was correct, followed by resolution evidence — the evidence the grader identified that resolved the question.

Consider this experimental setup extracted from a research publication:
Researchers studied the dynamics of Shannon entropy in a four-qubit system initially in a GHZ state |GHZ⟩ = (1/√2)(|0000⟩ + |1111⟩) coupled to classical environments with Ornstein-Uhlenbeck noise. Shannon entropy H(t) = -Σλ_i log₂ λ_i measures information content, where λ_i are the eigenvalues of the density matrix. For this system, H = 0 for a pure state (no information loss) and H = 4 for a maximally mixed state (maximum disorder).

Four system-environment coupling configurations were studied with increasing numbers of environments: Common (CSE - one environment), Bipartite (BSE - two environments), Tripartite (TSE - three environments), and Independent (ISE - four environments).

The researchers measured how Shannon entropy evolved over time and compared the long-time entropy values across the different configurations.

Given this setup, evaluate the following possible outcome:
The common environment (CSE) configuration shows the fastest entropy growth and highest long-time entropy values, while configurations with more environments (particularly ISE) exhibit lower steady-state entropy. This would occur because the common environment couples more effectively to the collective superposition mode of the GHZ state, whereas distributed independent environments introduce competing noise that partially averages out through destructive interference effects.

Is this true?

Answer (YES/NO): NO